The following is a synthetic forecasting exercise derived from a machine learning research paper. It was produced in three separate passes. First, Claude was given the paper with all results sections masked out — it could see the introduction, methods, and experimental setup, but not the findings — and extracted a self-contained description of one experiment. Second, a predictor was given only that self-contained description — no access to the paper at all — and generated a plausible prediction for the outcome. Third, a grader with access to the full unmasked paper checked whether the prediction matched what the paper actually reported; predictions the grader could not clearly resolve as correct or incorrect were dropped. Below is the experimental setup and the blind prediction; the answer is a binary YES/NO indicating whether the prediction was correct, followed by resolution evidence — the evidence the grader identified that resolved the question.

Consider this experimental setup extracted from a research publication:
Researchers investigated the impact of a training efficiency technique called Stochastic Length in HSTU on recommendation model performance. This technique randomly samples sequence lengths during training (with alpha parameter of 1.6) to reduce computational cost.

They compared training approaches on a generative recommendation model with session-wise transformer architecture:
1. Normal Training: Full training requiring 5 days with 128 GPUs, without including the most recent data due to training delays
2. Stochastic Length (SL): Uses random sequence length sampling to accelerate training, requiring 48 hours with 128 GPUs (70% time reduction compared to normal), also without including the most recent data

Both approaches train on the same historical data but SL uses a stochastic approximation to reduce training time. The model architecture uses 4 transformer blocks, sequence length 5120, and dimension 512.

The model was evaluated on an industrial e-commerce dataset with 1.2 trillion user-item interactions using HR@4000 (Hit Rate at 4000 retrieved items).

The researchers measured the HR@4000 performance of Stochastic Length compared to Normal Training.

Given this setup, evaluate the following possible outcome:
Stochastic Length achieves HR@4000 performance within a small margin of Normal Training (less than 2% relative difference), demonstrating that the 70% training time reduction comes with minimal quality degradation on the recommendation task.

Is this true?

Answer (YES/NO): NO